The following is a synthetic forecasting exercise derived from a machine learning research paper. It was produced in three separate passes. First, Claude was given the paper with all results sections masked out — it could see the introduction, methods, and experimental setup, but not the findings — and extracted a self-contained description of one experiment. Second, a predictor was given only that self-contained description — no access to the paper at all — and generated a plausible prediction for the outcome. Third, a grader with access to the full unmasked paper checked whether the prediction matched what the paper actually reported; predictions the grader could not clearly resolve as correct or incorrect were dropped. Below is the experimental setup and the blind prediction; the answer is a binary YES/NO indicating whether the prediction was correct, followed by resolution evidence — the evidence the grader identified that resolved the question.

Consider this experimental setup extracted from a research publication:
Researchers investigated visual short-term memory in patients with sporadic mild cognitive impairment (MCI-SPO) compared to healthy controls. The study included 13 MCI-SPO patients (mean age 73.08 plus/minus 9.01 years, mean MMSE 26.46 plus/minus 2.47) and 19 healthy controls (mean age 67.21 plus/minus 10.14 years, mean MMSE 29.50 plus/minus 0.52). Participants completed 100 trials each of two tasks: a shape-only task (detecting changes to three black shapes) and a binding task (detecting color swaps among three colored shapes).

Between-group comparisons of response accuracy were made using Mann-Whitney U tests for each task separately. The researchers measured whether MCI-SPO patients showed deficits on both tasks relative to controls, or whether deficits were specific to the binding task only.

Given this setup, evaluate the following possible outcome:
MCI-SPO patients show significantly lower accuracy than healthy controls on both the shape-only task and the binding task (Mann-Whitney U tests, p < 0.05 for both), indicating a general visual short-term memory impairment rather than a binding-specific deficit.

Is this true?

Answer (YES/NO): YES